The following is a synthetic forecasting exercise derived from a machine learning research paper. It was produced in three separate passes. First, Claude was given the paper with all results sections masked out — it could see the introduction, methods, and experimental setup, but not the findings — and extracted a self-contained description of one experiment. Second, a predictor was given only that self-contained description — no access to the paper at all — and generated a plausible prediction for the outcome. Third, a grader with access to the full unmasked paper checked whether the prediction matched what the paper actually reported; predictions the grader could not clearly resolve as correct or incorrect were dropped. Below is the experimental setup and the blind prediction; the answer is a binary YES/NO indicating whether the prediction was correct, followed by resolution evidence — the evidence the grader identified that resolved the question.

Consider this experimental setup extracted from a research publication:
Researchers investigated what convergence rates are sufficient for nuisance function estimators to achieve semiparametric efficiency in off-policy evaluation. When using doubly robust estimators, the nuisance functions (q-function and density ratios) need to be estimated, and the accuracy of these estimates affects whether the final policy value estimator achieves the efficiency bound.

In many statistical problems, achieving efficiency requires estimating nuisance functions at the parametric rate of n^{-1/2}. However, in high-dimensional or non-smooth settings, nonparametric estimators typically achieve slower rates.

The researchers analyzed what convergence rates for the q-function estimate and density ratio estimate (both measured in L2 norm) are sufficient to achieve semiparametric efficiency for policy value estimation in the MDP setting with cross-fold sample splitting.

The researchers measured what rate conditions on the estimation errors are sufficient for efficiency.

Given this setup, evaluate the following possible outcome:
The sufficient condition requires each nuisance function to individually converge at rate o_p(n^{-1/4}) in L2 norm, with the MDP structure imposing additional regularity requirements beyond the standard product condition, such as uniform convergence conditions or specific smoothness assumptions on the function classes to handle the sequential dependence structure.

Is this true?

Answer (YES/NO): NO